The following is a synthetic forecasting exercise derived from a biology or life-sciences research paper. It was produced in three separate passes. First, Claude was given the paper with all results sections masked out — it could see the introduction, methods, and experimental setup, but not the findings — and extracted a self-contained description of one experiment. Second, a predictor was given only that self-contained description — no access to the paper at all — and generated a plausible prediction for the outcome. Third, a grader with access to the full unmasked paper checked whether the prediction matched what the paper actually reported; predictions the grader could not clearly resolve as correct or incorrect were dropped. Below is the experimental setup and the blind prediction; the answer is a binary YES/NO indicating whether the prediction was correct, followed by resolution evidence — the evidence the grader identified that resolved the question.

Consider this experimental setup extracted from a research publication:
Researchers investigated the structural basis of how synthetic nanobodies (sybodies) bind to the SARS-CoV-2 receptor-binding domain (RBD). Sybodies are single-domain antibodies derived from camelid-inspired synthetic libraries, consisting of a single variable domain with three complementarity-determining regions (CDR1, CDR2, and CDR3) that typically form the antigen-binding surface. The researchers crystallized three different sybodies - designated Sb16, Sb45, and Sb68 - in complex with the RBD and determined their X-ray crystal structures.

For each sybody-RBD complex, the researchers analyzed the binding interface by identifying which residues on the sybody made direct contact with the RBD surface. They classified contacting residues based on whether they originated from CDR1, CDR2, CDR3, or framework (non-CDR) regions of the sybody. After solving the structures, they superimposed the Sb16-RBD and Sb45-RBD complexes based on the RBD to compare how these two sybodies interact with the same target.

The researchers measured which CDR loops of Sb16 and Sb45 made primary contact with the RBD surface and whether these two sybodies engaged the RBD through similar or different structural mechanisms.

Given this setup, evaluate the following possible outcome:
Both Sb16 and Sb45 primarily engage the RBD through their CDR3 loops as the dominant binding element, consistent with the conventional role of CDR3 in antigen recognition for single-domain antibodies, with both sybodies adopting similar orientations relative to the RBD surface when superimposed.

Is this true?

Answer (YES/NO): NO